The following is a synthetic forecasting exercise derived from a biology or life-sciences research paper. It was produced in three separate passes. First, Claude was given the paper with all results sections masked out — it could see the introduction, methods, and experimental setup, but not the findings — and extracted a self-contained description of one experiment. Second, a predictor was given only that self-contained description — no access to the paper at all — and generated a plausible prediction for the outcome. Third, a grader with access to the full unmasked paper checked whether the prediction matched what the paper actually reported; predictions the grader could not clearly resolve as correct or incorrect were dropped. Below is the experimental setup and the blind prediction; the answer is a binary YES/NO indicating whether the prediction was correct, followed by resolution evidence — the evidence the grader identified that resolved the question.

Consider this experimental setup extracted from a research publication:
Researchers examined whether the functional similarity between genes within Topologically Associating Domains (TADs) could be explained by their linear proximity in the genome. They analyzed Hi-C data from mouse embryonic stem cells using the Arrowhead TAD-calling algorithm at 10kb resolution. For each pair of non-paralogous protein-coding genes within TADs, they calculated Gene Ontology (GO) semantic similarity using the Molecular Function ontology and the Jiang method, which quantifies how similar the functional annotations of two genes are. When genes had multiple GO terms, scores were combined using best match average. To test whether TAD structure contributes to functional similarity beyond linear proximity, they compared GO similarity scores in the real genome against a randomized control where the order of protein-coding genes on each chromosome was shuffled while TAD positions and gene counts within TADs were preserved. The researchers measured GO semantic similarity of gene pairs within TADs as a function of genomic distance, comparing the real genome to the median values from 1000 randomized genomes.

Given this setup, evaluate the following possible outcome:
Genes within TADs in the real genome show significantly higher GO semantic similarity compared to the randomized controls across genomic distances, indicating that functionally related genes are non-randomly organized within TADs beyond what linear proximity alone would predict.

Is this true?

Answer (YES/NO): NO